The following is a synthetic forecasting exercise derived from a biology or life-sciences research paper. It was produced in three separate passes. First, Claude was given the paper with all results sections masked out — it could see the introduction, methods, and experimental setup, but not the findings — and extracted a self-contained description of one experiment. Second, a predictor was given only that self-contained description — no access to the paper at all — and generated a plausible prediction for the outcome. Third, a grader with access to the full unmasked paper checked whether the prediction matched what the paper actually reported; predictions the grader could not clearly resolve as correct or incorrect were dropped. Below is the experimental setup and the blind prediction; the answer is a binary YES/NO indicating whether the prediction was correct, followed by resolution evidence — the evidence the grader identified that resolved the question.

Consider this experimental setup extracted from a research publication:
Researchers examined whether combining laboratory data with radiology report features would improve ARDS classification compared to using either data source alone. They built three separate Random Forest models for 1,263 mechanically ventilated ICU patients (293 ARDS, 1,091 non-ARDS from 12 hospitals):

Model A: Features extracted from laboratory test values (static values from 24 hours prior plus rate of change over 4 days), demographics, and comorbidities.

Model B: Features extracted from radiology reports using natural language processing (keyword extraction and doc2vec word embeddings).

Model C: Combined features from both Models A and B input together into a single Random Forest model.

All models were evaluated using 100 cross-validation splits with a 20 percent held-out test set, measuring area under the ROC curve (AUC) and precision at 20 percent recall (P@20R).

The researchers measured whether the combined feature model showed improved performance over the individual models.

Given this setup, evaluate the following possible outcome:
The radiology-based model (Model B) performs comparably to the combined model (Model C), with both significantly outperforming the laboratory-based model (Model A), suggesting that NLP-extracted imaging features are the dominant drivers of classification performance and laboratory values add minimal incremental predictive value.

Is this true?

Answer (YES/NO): YES